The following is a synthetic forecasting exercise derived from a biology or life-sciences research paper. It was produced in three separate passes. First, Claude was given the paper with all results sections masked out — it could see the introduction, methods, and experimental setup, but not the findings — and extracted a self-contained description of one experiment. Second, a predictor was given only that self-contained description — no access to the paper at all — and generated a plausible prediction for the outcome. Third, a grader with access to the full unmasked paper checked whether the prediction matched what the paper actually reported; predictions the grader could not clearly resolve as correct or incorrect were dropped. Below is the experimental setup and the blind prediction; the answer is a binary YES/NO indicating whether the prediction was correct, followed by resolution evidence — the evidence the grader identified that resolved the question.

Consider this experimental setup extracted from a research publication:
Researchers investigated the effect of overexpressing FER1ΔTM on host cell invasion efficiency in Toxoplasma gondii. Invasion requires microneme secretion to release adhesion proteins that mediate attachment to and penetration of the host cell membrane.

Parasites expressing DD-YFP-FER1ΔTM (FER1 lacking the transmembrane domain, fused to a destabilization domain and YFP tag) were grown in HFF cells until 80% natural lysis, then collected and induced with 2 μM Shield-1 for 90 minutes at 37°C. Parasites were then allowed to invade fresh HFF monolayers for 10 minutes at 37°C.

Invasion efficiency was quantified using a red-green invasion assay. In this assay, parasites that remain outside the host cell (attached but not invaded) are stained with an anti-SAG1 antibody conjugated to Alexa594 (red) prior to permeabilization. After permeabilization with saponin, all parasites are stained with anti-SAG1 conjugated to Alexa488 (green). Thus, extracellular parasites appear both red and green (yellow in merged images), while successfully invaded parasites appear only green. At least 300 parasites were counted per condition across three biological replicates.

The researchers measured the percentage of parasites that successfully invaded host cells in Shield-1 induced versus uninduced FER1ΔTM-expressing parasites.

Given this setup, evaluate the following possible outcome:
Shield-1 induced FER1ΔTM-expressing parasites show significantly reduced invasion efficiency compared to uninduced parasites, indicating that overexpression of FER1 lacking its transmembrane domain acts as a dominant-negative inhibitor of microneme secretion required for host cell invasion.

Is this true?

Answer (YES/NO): YES